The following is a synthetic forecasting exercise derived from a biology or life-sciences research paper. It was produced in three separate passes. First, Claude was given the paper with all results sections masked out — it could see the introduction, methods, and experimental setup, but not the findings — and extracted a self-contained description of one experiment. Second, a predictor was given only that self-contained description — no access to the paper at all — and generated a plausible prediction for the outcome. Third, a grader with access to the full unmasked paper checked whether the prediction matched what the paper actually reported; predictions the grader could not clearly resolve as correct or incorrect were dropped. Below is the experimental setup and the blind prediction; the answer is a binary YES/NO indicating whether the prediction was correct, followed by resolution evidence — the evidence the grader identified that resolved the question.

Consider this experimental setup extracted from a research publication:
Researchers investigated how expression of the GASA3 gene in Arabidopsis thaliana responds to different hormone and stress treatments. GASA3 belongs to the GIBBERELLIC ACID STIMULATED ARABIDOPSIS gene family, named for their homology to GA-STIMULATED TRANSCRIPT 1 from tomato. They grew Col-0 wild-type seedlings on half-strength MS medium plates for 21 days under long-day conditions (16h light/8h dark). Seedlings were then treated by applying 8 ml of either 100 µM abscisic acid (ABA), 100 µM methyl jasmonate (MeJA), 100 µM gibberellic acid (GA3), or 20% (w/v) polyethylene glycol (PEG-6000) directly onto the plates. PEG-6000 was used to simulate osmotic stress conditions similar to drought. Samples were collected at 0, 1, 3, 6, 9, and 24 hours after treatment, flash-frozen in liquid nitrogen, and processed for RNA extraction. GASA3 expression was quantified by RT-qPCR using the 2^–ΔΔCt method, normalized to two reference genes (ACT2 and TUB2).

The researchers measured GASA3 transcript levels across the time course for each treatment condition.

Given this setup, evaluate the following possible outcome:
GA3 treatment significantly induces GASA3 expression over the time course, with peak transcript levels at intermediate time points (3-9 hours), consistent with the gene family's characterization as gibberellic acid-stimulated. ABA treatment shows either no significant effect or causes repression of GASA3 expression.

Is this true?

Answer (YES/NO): NO